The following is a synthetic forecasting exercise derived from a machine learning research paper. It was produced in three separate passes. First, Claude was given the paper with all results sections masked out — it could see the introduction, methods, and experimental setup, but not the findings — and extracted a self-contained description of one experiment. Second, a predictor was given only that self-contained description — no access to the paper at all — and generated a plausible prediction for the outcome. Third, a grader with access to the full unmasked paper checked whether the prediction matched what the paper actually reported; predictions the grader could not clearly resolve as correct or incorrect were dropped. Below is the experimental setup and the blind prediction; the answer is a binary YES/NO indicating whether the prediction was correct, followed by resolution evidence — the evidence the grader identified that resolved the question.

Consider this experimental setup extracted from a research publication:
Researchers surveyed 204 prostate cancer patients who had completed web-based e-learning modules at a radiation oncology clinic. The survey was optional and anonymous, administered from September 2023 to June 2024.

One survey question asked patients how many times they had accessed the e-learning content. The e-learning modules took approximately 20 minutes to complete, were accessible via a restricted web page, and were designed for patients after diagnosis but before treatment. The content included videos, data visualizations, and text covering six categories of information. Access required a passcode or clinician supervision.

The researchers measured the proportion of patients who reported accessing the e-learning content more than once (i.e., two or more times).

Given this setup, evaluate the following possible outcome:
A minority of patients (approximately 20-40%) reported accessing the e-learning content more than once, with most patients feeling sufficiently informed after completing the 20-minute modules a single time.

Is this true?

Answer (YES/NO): YES